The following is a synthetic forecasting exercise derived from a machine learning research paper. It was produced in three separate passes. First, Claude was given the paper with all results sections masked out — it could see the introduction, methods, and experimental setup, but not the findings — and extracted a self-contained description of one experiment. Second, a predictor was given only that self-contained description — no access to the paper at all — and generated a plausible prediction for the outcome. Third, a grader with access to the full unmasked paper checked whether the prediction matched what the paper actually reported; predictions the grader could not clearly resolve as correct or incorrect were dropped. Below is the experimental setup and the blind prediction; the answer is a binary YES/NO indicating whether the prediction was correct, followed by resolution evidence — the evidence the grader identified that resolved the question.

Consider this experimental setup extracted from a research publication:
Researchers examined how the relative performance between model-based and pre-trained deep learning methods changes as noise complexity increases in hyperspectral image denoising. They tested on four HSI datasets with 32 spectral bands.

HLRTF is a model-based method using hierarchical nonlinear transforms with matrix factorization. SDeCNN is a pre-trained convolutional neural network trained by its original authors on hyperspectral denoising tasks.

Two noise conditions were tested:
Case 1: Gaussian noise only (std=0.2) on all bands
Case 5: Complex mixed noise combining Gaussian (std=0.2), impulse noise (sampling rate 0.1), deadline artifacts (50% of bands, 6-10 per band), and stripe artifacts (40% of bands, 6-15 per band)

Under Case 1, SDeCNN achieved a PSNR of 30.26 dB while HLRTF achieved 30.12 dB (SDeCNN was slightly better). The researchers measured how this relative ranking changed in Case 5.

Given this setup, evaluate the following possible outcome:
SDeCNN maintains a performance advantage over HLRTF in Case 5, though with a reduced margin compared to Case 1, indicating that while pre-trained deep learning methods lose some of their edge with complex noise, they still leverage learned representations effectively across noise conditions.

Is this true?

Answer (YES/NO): NO